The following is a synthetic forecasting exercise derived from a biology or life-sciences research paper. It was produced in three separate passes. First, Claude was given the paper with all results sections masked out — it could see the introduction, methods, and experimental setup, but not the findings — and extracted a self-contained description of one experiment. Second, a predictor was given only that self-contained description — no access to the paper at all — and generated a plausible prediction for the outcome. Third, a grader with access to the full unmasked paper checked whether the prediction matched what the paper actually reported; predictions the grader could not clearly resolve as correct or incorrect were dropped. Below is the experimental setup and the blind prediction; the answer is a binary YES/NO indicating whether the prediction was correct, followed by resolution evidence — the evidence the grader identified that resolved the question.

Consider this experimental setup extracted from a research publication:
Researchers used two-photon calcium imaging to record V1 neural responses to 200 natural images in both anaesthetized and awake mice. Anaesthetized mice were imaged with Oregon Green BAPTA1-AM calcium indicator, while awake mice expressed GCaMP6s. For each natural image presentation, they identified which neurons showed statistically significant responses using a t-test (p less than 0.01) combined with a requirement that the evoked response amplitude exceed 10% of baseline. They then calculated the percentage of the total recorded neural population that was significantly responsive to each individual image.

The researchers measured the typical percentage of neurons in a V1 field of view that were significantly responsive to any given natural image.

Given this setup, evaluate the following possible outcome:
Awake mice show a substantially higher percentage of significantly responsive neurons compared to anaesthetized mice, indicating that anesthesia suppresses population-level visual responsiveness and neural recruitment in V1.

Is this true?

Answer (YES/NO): NO